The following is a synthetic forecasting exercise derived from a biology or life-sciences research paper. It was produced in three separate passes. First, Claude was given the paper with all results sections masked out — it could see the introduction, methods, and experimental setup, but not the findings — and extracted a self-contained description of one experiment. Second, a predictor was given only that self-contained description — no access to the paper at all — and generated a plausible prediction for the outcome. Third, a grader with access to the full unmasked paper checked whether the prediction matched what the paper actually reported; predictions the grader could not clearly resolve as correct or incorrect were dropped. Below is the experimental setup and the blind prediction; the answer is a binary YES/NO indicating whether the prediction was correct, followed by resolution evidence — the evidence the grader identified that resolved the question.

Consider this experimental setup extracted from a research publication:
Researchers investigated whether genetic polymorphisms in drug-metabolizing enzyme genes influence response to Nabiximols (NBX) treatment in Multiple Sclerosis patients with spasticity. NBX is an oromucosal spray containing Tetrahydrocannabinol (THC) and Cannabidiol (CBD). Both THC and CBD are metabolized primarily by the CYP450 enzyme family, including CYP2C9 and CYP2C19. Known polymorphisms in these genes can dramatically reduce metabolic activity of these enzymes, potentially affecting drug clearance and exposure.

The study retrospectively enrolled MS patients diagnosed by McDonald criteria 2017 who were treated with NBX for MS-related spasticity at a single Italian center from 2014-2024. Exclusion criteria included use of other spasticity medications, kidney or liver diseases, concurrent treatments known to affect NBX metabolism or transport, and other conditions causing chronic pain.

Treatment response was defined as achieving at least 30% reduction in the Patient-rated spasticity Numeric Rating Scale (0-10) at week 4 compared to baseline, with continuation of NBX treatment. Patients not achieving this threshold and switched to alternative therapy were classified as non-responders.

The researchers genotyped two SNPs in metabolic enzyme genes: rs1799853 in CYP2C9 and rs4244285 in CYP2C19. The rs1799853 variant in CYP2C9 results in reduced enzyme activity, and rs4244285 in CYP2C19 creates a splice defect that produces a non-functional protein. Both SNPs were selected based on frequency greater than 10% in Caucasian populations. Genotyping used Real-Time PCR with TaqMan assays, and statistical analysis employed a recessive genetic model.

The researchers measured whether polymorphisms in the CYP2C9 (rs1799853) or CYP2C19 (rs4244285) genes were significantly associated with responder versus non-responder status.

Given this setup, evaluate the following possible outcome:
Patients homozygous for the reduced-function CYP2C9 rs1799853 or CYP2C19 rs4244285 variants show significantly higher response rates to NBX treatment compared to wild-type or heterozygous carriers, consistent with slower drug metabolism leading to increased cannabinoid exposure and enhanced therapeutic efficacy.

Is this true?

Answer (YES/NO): NO